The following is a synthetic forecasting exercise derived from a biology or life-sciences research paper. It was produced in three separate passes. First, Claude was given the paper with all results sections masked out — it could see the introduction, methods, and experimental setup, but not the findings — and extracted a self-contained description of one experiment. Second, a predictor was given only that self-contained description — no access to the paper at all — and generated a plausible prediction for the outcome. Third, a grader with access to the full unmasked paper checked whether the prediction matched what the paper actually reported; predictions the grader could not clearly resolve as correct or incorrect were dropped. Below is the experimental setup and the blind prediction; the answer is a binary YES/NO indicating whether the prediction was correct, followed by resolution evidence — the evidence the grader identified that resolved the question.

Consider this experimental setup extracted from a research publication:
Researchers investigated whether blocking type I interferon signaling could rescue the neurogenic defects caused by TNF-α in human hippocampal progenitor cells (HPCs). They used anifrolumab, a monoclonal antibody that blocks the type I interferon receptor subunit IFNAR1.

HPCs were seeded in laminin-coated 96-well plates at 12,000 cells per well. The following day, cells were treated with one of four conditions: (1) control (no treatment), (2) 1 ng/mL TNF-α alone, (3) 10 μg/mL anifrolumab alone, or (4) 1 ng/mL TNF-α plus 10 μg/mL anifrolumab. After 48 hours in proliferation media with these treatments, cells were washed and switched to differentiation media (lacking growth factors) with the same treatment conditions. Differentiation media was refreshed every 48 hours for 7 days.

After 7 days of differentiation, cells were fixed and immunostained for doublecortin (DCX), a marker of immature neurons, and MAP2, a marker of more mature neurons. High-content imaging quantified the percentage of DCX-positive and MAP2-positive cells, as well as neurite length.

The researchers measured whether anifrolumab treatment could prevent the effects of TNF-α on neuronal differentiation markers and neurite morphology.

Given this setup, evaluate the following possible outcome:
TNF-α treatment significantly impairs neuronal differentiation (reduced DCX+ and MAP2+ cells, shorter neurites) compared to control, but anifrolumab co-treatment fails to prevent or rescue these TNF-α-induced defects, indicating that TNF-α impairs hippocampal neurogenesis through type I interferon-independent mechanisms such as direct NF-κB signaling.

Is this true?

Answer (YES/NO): NO